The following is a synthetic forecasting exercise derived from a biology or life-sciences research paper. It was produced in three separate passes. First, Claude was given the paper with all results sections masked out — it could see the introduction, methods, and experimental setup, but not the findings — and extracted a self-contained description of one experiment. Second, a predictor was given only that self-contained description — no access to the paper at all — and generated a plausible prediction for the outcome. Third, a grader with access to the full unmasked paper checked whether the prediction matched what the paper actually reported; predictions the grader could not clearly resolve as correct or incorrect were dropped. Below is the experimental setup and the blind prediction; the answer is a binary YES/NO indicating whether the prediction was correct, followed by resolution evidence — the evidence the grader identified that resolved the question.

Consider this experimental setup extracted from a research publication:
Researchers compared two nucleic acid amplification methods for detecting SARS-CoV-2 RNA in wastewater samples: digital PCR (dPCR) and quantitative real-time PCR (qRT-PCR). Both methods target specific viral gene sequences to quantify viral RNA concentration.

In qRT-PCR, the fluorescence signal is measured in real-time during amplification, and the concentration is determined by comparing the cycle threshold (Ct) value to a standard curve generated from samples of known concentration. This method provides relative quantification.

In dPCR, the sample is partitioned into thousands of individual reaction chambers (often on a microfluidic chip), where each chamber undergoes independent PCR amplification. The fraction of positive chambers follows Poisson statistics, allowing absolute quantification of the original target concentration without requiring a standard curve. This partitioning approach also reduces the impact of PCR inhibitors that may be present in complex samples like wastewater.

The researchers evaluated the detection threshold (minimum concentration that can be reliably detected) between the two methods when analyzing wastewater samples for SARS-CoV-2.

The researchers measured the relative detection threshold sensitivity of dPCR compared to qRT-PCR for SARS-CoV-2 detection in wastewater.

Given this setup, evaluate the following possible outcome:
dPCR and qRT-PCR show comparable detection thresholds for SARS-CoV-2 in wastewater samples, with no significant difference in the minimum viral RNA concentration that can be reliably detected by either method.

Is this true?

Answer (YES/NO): NO